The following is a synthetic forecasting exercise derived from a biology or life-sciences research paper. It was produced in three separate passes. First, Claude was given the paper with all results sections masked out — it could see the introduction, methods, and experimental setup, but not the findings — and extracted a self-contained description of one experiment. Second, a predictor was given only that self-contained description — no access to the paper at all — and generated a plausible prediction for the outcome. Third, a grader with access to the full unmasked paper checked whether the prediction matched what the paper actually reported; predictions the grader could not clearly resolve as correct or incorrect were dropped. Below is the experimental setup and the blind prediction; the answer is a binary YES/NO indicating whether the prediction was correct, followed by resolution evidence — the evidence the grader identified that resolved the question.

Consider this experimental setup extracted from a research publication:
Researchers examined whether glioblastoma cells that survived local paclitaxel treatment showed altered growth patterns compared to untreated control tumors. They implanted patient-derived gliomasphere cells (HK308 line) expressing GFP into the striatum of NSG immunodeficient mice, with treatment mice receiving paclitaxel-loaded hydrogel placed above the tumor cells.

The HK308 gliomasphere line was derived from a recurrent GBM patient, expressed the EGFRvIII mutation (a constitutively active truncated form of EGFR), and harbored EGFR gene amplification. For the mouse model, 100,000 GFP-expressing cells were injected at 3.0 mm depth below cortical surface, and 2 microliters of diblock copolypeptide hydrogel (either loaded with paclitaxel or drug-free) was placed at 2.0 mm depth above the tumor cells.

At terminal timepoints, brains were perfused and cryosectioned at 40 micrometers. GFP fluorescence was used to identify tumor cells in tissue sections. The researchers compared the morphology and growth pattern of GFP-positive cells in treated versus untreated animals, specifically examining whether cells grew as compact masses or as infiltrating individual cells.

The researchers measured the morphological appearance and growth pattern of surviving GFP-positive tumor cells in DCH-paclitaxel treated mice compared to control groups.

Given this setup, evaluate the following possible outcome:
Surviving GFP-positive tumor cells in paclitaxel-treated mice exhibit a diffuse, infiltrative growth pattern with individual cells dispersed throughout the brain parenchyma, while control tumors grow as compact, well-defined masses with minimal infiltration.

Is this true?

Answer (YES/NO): NO